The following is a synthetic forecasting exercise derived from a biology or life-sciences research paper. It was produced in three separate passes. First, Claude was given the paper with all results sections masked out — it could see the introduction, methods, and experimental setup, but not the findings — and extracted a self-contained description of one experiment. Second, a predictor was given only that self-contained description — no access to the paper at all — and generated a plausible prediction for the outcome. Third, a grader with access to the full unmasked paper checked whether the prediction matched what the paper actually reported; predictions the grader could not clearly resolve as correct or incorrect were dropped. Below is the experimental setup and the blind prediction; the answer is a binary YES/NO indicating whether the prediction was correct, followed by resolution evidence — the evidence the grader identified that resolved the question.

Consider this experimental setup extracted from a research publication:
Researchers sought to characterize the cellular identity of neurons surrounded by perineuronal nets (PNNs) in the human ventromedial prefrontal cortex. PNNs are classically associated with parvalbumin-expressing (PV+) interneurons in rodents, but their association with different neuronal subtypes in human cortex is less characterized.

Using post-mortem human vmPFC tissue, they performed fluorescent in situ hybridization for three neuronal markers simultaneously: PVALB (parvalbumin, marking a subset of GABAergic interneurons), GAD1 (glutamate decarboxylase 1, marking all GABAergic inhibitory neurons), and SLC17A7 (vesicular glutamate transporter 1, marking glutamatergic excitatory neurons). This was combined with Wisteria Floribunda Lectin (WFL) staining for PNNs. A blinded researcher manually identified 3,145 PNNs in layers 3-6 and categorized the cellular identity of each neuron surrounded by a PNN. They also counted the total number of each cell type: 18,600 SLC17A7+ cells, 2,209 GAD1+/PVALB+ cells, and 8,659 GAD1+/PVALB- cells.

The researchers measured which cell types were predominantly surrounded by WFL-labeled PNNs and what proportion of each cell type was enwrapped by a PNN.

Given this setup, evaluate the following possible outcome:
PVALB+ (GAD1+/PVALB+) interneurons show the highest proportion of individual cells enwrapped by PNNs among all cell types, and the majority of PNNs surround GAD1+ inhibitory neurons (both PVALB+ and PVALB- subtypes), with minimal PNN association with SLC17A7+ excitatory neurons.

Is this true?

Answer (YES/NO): YES